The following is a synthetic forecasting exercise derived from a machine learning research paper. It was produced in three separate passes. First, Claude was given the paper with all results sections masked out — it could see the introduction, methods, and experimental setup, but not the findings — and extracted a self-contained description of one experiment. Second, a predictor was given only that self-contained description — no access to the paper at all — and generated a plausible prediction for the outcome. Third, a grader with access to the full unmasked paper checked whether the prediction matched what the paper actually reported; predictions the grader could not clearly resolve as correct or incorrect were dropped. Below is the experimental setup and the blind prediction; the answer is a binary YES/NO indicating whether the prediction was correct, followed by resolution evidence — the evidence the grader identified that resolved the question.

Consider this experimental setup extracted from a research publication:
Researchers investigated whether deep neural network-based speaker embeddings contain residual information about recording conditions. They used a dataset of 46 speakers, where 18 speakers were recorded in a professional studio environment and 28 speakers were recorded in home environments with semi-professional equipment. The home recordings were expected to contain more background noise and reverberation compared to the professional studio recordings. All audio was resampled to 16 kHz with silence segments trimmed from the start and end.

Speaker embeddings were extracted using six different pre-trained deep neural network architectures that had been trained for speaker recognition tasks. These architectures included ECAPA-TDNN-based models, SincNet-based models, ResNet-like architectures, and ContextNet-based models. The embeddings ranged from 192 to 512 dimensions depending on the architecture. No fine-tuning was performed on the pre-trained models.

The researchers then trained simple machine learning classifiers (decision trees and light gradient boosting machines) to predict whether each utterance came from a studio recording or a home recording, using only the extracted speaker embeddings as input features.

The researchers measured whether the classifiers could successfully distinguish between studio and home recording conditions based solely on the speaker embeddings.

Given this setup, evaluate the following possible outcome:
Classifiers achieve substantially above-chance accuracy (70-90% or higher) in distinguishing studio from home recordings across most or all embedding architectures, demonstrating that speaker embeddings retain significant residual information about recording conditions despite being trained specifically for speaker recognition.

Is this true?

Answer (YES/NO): YES